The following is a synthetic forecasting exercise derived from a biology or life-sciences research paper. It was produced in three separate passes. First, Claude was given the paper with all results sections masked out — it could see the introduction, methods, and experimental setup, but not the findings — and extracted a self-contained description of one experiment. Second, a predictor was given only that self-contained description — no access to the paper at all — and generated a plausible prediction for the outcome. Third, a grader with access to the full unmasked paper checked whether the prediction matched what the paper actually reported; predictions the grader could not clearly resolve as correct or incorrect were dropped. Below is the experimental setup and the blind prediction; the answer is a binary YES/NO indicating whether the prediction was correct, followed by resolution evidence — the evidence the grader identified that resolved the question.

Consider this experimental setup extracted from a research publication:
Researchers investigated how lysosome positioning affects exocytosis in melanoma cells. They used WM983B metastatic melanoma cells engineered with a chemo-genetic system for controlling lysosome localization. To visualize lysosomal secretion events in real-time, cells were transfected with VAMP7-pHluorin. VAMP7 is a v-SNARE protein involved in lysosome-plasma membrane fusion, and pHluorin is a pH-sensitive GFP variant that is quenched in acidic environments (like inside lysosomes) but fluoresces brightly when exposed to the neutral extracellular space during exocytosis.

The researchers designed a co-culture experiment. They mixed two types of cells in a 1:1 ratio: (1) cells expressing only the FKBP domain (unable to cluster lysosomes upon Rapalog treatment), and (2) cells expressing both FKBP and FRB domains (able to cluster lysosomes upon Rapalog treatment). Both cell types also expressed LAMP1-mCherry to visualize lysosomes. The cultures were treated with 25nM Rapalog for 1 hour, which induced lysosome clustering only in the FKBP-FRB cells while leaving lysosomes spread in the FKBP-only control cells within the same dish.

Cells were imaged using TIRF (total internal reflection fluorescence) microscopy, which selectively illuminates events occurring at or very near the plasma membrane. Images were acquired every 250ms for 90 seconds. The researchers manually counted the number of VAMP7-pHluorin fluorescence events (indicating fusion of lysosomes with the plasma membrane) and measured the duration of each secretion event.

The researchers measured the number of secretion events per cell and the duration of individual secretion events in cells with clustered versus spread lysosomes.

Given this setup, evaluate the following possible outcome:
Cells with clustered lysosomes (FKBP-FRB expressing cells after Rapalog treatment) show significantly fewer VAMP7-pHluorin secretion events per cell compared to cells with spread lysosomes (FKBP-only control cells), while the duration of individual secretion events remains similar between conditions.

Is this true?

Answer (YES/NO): YES